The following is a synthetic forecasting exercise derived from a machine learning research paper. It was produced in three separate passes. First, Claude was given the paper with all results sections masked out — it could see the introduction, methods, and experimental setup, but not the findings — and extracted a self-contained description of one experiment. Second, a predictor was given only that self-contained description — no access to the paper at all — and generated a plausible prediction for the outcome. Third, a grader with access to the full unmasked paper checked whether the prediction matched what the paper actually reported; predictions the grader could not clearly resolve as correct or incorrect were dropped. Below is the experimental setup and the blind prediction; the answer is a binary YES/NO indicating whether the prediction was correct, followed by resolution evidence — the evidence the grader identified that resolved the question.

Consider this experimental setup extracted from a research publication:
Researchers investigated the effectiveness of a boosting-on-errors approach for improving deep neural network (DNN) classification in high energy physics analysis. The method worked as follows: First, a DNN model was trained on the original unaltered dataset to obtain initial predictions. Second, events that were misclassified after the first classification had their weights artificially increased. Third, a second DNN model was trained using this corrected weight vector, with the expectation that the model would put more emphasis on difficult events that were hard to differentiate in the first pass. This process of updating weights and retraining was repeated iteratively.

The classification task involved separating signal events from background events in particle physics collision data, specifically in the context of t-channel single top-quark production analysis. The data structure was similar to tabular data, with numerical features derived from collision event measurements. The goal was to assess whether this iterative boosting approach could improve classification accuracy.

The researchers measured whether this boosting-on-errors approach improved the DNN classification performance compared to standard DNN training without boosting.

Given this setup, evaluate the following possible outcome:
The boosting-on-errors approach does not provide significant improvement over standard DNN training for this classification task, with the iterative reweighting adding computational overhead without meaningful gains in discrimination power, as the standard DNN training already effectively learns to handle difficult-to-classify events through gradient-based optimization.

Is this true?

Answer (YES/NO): NO